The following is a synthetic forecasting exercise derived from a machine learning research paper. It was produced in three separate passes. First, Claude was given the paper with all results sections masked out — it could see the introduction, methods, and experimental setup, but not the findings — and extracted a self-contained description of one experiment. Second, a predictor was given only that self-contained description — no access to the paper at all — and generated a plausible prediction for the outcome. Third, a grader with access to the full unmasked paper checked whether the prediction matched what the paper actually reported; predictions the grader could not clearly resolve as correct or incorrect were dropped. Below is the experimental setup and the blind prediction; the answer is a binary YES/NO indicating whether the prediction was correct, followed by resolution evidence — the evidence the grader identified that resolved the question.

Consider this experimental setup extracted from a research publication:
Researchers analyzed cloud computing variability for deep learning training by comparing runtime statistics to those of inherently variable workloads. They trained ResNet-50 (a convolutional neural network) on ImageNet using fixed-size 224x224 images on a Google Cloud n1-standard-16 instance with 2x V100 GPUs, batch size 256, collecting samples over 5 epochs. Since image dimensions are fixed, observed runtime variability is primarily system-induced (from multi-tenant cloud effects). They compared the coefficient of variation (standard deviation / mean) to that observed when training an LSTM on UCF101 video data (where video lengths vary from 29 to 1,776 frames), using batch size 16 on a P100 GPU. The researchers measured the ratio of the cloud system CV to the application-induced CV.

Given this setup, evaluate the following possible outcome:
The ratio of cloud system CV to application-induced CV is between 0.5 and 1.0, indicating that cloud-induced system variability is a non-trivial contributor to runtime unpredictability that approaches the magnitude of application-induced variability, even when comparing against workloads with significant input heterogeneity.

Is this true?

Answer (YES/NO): NO